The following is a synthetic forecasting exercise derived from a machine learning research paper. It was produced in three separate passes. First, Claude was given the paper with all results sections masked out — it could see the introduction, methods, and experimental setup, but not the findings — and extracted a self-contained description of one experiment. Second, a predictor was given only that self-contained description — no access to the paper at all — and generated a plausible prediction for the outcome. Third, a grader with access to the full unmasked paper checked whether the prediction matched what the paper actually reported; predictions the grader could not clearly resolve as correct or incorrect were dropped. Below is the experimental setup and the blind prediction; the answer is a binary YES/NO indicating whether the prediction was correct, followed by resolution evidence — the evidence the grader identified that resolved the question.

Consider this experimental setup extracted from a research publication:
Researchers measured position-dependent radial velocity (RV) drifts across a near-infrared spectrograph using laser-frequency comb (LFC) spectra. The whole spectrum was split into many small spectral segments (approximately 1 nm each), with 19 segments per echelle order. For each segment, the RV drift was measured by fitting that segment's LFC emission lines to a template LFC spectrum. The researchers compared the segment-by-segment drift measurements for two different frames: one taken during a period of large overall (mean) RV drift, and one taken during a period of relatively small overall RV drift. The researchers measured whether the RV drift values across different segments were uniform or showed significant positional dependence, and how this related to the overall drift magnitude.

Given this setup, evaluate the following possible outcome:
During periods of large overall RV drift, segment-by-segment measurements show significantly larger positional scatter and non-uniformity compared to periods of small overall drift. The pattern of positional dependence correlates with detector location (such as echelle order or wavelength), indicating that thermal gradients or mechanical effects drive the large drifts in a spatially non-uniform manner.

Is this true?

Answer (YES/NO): NO